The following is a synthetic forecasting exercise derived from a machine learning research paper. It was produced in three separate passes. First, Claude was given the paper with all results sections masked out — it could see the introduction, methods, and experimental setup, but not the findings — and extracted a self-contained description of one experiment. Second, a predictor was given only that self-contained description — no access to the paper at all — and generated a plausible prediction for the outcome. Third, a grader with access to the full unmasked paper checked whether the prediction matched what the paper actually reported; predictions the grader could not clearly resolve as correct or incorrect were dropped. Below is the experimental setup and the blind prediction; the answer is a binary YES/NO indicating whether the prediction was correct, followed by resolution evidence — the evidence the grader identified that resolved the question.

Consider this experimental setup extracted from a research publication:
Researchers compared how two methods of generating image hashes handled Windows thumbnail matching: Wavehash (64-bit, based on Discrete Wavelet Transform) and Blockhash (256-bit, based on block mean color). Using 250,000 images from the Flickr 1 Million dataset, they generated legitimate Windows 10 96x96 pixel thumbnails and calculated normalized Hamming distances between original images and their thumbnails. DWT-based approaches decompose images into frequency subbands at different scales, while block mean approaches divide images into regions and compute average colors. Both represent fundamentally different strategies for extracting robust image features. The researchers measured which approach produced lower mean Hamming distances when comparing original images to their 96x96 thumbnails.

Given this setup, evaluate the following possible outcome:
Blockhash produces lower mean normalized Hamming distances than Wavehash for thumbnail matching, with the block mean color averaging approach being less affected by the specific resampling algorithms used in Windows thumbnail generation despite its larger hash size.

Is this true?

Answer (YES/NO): NO